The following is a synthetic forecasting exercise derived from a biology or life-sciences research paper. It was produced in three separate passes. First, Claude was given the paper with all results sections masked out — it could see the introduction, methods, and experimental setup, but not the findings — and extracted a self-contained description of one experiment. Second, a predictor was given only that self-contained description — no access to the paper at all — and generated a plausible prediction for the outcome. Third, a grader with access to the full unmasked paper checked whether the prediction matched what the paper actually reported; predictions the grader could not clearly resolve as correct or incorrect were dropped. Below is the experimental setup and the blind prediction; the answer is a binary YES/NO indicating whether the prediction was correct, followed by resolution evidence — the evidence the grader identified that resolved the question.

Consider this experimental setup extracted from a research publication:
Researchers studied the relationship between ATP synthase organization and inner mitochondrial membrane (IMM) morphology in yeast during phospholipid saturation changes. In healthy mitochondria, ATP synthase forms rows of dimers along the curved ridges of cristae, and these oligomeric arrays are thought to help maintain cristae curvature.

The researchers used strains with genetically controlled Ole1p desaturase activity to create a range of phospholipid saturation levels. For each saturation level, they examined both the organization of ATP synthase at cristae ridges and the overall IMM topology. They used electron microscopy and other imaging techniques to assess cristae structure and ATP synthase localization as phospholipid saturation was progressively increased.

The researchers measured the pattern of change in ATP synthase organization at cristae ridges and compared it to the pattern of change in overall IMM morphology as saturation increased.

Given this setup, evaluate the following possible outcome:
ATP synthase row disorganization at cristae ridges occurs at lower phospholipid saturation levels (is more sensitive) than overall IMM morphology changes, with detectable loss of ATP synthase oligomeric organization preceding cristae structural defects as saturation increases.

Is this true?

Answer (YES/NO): YES